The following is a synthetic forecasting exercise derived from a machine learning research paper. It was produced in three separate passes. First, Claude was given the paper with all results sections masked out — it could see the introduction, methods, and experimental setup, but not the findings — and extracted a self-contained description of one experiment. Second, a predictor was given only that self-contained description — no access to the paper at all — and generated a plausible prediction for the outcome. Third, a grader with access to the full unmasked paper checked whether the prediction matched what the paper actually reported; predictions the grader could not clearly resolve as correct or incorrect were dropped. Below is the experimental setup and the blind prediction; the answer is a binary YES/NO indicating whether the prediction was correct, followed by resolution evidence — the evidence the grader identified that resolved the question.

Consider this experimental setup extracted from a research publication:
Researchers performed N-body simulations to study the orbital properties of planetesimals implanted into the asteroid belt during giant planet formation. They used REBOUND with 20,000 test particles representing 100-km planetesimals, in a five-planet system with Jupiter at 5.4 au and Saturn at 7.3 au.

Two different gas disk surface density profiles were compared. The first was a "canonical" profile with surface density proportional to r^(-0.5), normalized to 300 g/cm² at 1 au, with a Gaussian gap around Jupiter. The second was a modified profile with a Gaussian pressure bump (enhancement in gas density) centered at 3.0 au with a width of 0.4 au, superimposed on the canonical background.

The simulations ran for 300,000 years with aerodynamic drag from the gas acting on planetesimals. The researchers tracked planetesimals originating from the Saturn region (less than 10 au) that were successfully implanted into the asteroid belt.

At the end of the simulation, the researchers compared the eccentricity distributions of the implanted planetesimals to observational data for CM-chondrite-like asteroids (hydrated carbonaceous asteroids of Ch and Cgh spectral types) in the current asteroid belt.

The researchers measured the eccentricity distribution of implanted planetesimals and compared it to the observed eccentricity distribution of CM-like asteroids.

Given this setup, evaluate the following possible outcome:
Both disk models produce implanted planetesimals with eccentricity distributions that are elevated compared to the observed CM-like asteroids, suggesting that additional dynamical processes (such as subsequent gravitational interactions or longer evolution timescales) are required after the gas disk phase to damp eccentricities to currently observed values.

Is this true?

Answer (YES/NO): NO